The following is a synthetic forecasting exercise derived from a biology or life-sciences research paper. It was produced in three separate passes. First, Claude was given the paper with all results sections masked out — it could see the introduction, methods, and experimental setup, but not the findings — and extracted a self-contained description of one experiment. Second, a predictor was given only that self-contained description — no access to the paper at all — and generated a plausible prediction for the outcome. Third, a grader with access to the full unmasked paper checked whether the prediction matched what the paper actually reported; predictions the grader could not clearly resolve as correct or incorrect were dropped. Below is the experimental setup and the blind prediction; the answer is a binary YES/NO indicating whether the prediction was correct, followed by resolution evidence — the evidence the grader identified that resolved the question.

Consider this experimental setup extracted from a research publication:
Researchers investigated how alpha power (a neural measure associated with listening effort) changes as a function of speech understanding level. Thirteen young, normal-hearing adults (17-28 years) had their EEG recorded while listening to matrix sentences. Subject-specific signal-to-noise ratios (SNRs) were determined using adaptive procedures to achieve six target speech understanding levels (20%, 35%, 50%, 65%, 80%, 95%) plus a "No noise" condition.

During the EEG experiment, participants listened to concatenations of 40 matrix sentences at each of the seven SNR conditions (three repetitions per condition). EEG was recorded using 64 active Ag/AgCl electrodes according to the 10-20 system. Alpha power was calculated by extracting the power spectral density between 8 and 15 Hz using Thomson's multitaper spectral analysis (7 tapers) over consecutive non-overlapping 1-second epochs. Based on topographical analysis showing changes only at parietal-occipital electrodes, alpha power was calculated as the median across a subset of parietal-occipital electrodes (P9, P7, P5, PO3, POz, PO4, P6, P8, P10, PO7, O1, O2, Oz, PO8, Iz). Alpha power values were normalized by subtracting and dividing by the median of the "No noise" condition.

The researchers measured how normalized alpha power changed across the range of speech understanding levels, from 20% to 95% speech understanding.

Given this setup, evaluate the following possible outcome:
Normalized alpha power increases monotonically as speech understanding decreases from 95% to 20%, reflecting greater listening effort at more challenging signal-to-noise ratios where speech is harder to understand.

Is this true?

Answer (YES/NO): NO